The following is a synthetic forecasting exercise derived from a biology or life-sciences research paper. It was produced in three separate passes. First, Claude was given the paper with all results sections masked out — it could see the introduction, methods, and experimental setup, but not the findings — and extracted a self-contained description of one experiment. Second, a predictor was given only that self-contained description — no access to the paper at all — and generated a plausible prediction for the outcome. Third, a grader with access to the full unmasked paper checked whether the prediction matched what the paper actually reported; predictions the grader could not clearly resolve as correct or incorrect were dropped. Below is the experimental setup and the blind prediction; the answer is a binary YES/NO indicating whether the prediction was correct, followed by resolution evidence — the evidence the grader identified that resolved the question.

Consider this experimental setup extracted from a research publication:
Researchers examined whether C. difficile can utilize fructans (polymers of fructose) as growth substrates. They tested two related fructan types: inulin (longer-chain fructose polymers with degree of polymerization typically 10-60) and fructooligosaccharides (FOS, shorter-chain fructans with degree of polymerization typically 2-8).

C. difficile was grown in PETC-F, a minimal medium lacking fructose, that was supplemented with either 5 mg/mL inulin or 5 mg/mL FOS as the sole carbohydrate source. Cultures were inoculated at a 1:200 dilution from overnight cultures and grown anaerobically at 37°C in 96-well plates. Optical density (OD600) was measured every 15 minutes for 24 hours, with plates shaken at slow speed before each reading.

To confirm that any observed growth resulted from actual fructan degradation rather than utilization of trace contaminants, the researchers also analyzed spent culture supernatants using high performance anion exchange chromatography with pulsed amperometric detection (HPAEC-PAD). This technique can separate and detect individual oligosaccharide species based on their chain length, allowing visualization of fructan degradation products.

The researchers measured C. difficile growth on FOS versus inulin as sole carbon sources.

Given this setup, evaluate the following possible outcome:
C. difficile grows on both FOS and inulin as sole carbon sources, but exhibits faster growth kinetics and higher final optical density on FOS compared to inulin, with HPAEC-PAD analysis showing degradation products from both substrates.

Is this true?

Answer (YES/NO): NO